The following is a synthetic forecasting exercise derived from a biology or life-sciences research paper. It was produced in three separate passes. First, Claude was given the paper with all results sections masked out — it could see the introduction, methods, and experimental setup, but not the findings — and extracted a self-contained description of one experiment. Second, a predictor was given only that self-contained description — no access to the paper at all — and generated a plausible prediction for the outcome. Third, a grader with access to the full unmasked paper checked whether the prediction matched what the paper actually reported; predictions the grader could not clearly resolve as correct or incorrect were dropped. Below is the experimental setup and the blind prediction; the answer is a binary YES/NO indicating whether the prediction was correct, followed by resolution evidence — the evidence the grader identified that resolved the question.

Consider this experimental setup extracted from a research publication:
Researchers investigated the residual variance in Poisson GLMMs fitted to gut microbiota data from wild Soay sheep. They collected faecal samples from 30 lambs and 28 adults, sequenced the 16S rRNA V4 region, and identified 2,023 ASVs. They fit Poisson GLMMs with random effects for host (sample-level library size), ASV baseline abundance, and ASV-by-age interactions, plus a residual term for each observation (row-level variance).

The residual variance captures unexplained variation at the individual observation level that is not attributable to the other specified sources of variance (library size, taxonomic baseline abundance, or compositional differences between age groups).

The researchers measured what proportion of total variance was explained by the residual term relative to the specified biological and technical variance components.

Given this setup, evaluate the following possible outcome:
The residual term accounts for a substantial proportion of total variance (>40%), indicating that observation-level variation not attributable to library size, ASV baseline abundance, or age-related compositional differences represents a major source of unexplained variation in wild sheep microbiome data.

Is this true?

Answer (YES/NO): YES